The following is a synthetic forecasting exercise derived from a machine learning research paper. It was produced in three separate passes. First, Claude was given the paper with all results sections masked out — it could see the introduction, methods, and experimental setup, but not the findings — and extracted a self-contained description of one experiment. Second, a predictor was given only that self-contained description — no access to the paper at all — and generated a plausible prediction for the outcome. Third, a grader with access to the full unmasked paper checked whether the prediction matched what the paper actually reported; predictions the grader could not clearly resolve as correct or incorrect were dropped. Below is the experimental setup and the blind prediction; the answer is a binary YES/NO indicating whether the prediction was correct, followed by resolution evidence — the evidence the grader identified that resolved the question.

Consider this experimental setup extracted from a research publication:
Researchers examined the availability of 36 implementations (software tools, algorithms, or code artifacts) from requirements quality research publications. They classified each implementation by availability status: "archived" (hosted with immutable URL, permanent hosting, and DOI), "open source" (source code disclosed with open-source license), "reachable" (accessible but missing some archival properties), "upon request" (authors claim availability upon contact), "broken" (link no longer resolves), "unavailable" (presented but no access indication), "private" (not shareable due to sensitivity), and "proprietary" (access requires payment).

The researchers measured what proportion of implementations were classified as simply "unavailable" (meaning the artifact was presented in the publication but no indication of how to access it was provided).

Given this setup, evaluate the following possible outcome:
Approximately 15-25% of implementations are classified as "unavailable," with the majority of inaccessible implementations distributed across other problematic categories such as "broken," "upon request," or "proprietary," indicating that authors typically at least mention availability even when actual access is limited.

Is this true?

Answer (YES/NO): NO